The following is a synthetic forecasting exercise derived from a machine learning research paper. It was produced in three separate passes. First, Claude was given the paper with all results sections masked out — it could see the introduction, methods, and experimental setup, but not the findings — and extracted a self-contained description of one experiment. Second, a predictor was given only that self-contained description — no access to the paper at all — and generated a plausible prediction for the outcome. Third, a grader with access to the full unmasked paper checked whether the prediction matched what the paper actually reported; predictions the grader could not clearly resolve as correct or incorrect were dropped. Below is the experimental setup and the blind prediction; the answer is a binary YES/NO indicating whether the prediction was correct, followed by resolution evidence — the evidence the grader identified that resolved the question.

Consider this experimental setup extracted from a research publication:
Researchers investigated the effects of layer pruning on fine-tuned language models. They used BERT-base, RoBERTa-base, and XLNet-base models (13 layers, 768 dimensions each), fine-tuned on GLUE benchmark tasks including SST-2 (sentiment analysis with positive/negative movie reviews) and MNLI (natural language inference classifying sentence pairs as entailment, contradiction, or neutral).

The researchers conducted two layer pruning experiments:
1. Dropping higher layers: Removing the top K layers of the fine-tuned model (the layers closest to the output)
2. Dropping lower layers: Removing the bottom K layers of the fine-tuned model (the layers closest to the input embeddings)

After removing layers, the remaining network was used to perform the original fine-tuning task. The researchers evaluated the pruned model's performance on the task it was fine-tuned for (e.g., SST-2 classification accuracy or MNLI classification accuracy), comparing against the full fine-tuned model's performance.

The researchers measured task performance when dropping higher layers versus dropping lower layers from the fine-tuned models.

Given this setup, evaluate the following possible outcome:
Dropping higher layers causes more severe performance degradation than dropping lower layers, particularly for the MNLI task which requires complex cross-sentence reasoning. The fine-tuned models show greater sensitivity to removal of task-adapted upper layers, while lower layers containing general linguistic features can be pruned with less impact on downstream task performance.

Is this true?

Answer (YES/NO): NO